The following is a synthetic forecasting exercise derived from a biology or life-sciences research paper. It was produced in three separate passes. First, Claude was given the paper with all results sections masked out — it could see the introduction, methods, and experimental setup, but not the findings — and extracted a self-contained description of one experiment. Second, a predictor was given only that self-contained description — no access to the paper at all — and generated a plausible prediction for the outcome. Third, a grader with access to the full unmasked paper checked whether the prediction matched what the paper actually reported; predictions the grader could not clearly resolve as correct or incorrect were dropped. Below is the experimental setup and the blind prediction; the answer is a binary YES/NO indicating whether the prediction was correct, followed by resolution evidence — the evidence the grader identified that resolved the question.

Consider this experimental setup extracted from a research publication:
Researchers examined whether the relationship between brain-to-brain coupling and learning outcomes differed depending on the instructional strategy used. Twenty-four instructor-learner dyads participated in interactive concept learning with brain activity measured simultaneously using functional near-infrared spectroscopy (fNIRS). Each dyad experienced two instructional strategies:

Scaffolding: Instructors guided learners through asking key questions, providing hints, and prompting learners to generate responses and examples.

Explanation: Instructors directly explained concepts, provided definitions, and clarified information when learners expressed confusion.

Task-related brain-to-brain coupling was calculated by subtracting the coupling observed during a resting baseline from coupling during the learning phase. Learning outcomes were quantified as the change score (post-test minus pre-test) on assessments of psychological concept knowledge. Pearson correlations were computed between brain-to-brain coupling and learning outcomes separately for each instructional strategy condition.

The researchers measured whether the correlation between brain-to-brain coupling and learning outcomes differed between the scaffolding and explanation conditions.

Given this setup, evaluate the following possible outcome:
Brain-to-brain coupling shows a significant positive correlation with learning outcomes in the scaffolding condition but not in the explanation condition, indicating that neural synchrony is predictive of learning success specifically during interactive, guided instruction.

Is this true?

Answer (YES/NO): YES